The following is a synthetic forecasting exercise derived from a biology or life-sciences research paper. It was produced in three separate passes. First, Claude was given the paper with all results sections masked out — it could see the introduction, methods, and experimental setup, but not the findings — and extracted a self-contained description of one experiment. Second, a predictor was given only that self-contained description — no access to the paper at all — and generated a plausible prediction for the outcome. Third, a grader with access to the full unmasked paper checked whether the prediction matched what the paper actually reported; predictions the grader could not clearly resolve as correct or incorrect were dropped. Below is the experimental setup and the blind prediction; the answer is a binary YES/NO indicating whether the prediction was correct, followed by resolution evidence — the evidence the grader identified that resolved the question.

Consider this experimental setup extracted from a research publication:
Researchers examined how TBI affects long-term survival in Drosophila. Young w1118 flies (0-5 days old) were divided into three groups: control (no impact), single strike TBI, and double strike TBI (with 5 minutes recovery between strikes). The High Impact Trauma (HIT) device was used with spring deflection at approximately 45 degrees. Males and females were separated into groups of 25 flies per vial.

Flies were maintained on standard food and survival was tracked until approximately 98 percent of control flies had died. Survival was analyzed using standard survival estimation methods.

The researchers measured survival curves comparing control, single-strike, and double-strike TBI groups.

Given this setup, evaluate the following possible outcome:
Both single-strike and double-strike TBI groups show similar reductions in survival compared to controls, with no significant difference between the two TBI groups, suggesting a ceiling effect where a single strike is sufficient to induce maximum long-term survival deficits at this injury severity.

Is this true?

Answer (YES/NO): NO